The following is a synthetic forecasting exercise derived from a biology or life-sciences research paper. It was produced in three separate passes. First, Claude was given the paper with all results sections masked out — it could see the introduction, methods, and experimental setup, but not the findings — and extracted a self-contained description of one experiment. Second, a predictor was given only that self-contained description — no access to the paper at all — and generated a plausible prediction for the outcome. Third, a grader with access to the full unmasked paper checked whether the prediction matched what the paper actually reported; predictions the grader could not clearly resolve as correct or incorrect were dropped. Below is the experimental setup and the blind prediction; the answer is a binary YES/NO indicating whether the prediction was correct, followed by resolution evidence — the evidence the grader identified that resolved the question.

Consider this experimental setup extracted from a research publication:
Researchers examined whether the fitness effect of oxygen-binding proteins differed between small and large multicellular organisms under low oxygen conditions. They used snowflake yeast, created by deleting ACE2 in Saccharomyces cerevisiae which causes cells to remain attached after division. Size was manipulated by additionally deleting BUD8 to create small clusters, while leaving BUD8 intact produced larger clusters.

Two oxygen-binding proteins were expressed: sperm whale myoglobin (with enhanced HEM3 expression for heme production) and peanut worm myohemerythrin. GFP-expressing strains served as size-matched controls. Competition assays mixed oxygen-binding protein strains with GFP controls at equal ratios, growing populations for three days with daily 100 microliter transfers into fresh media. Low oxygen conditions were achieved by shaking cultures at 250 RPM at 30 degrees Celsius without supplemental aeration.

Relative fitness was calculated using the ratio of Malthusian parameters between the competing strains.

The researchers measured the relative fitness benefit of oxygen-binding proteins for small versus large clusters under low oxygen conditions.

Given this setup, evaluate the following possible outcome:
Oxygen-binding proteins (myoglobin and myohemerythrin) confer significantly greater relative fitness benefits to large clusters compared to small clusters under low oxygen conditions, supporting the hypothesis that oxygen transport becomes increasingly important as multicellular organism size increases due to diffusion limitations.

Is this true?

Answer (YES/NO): YES